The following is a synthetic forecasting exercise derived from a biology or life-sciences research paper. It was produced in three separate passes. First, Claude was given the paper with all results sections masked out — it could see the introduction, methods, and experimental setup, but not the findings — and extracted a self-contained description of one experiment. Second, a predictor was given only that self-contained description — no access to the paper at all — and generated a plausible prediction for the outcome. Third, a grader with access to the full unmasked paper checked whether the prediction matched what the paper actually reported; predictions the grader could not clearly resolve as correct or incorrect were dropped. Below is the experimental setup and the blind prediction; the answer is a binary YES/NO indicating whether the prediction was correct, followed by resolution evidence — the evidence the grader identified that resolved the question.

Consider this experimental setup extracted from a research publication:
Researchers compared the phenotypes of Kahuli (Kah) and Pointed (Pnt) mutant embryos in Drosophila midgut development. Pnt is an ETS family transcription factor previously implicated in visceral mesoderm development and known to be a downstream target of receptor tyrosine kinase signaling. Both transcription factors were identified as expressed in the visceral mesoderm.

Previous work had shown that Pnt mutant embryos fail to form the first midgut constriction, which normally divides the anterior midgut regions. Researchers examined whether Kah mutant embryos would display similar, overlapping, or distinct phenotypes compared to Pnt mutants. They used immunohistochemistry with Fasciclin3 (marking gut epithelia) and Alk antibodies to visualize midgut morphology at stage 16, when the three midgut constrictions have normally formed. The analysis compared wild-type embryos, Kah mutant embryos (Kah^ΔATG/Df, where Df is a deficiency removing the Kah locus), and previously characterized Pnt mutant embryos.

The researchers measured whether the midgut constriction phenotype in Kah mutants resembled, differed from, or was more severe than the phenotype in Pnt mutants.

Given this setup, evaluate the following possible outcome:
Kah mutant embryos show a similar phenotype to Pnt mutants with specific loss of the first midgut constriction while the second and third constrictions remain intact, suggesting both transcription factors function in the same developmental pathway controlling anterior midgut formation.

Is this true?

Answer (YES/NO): YES